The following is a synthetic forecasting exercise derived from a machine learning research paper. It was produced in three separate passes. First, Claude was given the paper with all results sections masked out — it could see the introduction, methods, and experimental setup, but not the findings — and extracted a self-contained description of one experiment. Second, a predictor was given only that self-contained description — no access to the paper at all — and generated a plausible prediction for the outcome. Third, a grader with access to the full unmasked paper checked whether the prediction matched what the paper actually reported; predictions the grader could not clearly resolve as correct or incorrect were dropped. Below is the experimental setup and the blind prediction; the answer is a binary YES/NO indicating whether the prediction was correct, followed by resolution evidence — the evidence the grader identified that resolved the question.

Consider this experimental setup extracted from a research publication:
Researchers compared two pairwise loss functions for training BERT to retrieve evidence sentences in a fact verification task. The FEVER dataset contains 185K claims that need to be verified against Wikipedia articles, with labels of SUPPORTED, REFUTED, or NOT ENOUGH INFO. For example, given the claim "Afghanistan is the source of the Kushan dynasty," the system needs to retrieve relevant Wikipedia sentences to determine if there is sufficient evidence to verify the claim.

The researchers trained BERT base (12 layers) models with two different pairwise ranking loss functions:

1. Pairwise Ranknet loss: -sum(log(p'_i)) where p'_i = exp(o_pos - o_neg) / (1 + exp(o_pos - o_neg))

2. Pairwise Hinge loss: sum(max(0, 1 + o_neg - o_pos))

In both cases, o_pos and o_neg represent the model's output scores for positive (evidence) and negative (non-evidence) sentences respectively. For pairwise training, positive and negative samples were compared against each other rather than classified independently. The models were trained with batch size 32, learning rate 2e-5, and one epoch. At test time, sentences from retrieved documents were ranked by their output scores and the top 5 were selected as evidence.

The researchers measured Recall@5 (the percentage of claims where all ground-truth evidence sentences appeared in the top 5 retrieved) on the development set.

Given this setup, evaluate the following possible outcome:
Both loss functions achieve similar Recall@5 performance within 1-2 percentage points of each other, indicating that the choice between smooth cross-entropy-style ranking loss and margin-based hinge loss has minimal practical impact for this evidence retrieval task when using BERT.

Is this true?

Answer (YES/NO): YES